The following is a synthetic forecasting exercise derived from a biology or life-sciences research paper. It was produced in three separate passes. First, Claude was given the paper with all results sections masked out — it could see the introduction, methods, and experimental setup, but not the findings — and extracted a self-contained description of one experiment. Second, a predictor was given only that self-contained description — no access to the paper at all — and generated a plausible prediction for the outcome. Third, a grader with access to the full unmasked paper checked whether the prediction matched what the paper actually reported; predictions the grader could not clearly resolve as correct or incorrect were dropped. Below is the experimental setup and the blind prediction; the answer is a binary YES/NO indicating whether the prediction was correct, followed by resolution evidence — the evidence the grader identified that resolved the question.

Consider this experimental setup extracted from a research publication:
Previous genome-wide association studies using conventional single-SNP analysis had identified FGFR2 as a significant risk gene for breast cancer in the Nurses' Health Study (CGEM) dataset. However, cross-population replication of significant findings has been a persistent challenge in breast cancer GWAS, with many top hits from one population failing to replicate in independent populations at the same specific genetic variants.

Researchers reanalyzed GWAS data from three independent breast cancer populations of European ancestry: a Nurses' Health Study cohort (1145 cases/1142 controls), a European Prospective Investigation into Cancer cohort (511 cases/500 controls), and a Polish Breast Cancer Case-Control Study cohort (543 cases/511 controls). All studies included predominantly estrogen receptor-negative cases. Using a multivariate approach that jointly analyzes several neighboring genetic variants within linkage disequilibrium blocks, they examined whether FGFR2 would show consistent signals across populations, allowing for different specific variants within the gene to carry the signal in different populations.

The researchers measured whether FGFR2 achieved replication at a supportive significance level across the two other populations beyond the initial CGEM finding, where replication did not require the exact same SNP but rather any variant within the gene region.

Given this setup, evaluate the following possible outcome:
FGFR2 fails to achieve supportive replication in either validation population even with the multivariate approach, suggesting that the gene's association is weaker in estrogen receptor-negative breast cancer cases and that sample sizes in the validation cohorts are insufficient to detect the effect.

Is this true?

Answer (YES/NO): NO